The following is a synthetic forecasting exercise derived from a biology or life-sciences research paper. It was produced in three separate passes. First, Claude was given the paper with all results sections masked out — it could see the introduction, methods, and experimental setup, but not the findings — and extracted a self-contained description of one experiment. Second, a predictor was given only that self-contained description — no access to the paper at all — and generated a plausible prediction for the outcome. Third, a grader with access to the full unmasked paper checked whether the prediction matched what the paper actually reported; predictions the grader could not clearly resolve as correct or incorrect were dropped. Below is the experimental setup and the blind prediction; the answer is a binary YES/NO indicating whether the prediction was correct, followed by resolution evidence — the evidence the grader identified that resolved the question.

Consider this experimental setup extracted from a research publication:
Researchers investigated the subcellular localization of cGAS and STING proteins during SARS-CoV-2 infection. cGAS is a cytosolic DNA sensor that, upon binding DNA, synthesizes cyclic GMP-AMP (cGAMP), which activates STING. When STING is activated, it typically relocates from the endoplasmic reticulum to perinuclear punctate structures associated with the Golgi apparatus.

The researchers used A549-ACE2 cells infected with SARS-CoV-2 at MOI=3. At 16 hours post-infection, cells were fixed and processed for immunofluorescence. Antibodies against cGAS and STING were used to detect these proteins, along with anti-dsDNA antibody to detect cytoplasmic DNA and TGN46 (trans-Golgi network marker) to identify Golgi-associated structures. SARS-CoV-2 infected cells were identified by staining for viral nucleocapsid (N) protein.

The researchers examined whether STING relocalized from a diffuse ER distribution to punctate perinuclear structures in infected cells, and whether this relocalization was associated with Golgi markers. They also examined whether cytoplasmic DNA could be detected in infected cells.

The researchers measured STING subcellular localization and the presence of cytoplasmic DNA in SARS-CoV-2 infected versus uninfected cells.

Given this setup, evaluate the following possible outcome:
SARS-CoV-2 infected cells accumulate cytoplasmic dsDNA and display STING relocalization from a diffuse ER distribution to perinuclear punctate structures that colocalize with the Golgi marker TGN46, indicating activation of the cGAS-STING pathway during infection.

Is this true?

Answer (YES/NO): NO